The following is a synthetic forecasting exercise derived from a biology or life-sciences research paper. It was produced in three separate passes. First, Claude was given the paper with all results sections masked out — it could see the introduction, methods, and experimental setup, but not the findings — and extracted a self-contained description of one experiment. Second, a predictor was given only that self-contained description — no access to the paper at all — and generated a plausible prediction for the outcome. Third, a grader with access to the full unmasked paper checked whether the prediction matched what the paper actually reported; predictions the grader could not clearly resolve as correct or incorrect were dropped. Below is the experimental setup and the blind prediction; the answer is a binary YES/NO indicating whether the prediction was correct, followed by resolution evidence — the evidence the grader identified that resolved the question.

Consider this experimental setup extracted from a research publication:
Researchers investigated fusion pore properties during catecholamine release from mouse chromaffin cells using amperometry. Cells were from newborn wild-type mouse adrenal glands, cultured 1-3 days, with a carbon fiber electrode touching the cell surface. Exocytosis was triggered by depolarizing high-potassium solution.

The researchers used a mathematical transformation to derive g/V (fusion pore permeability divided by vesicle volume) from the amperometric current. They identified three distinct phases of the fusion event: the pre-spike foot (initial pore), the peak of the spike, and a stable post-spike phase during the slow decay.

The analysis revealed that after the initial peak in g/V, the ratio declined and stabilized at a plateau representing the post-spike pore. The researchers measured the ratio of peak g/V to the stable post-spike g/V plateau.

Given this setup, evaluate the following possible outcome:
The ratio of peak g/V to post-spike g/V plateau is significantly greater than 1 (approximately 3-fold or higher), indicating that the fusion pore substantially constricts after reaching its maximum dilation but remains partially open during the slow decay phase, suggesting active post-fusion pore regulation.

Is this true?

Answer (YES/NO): YES